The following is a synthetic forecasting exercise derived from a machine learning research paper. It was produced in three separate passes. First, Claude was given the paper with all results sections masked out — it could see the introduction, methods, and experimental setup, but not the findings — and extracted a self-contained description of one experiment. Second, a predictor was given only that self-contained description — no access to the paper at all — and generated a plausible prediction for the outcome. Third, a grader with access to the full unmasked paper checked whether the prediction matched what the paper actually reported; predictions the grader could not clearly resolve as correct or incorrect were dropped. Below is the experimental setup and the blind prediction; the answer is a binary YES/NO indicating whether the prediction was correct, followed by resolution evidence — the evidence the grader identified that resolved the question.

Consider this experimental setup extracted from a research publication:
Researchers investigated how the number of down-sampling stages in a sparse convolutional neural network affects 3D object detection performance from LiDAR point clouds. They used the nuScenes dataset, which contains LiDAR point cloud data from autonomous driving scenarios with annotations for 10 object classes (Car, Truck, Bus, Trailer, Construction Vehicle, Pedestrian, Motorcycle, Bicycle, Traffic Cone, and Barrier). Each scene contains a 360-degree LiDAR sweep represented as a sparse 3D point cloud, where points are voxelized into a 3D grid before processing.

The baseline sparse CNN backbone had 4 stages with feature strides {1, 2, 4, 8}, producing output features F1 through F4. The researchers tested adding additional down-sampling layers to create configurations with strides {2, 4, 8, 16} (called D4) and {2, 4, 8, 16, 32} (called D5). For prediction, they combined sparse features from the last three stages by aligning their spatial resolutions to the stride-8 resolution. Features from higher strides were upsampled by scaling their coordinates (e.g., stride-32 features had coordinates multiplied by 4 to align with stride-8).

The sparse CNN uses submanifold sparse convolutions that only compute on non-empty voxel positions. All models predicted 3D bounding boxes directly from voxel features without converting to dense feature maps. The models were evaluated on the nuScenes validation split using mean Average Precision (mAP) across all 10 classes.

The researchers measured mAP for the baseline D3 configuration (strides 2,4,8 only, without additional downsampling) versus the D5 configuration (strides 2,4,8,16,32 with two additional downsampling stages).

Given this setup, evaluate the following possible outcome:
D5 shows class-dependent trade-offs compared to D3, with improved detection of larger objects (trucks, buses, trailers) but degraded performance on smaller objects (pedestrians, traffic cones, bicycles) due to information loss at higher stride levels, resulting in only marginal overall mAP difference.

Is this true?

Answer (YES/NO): NO